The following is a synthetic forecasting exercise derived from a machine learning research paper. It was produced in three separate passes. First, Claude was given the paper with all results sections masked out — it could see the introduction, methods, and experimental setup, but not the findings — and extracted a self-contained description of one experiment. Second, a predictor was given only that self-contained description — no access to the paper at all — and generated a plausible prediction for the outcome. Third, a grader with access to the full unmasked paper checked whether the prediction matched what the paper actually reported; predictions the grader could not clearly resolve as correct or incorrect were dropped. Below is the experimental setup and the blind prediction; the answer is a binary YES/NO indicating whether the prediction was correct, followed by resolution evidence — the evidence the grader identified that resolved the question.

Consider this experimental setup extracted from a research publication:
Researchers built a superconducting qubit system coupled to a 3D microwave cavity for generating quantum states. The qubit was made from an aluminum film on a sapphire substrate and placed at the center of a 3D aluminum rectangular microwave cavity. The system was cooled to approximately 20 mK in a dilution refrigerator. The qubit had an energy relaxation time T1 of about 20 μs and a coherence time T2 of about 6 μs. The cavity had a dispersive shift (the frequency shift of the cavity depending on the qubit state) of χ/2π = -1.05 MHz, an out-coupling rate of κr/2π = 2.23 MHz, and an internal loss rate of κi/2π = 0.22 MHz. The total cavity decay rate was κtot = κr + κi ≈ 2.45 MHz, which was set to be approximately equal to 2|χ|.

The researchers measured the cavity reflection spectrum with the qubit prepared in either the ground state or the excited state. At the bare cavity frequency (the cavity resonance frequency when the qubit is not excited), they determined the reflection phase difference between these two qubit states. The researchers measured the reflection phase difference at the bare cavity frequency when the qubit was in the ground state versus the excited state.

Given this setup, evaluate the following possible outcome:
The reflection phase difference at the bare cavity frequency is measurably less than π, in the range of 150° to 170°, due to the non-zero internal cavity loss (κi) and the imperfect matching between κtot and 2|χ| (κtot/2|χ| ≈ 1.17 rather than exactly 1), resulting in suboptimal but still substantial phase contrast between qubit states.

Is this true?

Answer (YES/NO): NO